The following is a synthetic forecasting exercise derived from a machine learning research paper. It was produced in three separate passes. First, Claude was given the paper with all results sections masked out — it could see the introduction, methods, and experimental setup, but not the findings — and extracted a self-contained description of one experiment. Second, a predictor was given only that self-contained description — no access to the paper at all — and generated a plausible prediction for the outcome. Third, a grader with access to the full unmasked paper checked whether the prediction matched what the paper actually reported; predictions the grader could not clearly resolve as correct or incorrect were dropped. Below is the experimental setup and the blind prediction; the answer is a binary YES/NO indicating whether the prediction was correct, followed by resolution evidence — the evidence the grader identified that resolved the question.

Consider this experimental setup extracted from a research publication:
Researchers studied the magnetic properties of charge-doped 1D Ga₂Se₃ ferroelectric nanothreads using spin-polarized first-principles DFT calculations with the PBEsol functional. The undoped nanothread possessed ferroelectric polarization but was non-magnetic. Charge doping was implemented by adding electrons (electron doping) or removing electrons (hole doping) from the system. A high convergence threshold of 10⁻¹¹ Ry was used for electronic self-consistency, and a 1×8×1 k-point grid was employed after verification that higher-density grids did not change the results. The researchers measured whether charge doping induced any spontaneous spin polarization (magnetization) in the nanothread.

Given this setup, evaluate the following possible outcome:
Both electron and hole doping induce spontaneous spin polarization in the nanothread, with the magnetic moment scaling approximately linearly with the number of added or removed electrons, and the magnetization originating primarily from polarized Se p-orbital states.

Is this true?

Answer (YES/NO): NO